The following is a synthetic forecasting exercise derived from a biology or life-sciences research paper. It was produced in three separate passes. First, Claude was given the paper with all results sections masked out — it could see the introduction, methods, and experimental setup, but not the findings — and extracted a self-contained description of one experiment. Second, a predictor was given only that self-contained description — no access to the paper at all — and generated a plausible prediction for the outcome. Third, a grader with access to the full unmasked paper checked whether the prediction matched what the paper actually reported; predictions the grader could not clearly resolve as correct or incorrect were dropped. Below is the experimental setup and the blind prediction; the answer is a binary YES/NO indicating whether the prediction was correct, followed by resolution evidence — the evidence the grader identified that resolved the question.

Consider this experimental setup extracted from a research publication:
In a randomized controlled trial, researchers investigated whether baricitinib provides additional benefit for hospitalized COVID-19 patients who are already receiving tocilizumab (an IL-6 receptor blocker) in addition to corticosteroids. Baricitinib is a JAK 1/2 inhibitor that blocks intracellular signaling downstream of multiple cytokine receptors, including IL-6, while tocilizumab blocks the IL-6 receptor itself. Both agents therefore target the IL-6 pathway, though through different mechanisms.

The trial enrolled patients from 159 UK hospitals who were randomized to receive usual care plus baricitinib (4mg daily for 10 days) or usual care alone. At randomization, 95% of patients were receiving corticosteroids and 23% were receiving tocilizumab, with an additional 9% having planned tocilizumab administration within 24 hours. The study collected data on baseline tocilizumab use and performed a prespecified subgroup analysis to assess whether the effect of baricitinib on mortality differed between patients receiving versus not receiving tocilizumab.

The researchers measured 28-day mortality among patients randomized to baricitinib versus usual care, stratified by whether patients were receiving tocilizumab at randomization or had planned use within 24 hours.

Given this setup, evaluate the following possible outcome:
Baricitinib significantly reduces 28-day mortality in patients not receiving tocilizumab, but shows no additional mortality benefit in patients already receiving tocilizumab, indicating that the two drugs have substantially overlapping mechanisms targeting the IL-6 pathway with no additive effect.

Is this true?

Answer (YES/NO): NO